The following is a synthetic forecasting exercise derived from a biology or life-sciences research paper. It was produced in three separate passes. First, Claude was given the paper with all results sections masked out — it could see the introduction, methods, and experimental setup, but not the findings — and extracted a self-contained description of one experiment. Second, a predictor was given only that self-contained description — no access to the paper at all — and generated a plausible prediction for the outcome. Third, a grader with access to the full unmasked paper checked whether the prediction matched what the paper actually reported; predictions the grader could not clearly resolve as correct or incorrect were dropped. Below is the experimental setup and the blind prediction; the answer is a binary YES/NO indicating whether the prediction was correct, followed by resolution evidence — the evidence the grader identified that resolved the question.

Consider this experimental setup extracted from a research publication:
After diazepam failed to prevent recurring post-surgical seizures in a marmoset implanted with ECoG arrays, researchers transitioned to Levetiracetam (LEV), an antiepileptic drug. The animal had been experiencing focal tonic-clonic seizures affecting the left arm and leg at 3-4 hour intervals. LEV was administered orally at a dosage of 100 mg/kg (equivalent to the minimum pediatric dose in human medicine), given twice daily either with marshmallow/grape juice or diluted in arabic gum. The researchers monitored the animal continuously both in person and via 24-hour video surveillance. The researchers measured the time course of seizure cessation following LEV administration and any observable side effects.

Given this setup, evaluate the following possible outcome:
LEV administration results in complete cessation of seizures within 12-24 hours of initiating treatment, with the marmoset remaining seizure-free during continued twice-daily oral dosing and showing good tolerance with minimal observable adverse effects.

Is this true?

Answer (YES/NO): YES